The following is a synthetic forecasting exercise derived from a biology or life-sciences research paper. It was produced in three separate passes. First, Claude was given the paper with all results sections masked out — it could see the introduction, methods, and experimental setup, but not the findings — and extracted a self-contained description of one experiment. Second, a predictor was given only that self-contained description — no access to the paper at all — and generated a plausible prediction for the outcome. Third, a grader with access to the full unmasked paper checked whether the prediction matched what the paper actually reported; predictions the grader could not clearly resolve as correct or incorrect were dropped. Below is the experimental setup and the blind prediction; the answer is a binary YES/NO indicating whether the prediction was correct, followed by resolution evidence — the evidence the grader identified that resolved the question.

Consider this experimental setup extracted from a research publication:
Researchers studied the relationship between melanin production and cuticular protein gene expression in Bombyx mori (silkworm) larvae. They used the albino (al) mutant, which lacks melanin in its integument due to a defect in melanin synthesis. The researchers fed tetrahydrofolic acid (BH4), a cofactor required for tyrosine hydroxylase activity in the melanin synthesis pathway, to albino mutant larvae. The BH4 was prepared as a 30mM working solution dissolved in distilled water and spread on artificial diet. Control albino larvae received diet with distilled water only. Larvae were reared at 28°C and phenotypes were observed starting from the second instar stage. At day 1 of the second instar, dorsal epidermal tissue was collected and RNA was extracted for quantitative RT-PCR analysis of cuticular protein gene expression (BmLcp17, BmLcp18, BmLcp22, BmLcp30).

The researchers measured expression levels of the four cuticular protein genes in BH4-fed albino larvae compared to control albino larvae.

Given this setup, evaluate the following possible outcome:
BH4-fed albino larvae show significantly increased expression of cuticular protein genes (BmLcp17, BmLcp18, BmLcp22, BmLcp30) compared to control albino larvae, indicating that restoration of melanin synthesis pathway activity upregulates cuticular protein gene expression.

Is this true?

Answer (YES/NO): YES